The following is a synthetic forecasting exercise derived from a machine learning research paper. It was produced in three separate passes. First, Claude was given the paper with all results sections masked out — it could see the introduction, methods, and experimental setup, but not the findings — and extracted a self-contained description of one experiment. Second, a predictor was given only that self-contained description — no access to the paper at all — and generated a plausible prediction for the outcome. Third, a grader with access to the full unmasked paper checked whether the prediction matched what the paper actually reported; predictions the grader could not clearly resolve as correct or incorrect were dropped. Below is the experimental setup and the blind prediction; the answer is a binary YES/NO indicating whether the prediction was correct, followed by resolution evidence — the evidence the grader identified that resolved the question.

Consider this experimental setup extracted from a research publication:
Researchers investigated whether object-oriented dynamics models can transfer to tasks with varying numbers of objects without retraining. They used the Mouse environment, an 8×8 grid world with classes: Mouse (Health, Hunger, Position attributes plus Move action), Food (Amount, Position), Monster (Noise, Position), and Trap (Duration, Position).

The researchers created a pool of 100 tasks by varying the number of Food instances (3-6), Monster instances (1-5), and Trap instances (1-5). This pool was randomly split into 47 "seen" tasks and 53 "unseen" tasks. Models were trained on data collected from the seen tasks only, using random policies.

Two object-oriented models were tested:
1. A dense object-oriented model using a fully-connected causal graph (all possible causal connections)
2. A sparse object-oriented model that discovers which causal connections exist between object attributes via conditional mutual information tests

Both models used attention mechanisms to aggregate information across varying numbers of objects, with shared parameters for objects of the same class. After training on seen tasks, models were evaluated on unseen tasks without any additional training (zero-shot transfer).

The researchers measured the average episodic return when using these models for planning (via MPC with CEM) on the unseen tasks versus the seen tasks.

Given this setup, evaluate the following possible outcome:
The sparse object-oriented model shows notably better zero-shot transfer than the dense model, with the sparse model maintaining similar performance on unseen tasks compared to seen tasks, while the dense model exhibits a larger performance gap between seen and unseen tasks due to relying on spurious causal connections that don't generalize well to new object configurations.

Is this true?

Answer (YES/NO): NO